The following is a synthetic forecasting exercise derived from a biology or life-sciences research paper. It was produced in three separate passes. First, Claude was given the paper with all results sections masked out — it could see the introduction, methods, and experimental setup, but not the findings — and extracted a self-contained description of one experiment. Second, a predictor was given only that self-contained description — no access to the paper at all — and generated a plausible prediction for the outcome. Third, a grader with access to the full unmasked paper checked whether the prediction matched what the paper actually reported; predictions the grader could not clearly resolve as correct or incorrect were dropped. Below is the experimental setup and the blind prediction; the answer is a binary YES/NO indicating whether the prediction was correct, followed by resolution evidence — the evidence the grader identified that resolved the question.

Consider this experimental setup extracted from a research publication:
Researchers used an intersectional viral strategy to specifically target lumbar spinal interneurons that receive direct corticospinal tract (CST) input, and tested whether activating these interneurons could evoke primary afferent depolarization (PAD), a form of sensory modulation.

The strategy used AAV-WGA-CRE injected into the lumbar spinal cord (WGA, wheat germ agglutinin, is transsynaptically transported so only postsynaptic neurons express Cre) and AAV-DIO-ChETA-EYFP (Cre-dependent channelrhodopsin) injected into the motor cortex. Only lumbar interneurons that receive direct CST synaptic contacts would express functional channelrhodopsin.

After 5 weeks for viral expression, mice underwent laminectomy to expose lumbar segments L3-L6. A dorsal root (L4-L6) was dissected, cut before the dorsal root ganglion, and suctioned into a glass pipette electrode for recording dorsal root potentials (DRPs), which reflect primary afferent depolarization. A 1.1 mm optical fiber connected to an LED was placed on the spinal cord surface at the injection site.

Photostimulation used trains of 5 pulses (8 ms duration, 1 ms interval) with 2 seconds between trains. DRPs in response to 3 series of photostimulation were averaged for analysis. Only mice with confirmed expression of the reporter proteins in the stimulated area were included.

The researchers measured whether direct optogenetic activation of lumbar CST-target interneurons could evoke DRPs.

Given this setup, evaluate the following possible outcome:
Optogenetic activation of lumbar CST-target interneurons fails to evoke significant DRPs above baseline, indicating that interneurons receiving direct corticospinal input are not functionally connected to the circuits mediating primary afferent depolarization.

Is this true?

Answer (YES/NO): NO